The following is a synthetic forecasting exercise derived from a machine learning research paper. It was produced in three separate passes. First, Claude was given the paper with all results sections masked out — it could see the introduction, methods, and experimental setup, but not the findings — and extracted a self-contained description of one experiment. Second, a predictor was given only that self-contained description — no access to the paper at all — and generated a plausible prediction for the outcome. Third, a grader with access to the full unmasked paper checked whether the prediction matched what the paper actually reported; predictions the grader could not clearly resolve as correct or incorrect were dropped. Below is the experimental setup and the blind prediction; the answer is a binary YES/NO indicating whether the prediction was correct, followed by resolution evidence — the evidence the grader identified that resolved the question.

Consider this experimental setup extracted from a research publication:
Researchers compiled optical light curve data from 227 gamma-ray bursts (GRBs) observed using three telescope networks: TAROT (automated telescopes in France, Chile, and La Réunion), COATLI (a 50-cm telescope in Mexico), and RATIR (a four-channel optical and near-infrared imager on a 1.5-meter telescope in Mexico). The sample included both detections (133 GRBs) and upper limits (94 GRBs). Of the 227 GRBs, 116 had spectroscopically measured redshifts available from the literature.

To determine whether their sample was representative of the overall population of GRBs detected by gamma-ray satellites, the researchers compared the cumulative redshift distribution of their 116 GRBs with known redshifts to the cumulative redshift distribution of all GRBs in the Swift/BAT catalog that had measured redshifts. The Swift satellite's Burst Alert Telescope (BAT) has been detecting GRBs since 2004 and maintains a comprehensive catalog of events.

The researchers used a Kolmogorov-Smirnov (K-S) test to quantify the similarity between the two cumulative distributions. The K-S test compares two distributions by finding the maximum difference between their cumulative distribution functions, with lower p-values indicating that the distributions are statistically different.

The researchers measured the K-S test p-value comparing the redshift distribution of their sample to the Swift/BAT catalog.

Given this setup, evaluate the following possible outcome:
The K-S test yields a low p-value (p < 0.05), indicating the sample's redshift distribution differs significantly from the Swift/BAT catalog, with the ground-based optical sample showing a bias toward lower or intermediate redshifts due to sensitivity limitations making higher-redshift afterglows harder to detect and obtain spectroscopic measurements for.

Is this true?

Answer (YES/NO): NO